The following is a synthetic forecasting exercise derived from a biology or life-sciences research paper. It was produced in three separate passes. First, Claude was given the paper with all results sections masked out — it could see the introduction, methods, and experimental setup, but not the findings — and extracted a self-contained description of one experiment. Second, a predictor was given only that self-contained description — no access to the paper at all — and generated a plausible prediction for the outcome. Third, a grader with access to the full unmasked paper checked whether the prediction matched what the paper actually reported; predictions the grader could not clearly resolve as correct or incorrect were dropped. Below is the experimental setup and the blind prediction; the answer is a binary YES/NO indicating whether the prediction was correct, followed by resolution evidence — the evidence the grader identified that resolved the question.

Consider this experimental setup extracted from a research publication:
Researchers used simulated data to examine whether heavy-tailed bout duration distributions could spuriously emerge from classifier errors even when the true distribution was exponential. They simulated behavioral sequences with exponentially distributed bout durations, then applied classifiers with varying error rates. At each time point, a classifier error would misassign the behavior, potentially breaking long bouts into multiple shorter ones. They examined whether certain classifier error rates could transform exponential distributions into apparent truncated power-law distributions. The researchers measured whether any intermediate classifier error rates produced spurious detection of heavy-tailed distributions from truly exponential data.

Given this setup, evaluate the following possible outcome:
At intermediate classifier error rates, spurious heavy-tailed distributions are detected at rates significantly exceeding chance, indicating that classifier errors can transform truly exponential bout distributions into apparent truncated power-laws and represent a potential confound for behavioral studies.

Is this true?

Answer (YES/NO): YES